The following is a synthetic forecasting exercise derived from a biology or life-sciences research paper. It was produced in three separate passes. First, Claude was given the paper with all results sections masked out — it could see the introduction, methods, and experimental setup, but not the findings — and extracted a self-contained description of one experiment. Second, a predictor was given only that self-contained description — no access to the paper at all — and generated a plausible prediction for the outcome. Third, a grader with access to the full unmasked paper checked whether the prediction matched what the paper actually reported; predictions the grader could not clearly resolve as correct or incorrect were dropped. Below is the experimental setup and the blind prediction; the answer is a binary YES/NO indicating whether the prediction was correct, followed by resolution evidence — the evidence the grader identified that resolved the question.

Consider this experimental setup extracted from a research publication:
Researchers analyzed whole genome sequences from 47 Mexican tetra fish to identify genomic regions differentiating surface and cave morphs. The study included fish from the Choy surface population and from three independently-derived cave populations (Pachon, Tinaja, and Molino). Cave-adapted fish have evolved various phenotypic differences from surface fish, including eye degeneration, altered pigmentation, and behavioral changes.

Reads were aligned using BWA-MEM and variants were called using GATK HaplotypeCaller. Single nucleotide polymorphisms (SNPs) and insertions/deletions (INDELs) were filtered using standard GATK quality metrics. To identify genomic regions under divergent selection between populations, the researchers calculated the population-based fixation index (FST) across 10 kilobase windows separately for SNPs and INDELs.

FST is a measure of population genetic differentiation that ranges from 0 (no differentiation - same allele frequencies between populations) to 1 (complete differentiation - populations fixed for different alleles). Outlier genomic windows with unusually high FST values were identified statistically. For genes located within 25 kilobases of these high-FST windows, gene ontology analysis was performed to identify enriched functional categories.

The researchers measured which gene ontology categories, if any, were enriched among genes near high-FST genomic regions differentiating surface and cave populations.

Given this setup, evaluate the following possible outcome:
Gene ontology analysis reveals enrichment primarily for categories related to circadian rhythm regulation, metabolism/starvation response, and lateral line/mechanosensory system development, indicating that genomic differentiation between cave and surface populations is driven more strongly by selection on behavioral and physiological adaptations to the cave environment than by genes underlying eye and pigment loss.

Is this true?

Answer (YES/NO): NO